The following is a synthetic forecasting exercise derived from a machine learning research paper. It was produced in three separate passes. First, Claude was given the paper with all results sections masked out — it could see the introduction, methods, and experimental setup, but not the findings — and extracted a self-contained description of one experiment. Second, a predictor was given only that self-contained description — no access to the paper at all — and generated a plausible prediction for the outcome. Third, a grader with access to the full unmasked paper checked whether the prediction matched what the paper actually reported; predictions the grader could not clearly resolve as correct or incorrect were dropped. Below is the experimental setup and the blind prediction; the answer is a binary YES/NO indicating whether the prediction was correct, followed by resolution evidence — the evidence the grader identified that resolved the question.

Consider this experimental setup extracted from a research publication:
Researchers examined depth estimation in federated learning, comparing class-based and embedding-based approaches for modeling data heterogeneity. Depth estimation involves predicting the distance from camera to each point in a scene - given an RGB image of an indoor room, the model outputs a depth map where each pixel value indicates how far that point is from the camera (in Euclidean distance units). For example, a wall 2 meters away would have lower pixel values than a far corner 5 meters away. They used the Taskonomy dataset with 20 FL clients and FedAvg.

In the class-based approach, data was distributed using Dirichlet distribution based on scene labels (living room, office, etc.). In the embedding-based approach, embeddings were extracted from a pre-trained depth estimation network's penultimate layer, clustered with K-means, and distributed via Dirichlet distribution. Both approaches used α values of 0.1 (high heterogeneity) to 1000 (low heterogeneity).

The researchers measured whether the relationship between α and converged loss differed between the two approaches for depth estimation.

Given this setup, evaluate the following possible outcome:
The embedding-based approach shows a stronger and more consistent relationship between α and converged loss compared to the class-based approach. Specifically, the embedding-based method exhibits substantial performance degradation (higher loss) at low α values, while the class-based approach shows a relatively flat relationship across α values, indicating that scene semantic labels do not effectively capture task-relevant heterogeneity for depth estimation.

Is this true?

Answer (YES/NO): YES